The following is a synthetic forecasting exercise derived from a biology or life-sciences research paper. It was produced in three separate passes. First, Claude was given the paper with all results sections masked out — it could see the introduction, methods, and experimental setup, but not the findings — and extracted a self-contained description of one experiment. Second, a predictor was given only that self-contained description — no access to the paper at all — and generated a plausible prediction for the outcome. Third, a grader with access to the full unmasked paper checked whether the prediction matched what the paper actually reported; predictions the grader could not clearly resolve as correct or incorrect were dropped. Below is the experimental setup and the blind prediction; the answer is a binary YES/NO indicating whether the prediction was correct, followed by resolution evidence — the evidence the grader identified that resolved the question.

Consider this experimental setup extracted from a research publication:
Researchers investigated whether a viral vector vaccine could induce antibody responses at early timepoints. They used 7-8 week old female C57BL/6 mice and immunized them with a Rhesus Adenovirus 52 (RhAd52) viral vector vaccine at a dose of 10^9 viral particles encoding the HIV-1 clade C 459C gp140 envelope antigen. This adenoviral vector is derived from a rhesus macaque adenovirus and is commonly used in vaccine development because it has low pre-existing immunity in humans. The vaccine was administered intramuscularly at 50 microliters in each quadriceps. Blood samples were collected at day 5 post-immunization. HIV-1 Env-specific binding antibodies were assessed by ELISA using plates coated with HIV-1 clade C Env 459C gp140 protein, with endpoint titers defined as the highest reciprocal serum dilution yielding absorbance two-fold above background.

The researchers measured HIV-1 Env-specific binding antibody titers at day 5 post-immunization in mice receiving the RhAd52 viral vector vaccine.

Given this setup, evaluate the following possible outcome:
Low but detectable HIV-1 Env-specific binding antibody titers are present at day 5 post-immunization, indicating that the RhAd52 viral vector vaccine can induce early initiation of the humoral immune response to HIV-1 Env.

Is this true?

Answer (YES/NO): NO